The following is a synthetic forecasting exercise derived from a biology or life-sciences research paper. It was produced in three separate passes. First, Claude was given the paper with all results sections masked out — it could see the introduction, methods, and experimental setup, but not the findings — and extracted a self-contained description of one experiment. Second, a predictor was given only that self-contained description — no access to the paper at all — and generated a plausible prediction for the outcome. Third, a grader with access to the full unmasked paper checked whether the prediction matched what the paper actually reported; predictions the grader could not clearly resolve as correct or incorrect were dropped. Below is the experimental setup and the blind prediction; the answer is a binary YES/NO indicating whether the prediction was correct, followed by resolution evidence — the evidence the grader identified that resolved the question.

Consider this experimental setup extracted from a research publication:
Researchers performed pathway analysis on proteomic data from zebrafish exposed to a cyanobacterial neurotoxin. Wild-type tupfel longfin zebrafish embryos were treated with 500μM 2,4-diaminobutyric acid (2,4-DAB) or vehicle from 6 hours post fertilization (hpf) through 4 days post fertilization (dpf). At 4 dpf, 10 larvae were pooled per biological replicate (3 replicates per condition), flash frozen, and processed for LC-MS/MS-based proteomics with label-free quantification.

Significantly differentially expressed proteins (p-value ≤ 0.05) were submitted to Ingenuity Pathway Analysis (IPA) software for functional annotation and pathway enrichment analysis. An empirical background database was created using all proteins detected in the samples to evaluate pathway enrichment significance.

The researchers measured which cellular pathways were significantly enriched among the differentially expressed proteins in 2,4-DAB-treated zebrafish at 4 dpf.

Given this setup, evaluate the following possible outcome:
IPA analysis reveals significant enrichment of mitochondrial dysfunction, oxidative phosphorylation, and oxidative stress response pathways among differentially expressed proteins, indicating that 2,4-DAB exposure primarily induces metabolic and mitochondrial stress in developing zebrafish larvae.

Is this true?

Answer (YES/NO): NO